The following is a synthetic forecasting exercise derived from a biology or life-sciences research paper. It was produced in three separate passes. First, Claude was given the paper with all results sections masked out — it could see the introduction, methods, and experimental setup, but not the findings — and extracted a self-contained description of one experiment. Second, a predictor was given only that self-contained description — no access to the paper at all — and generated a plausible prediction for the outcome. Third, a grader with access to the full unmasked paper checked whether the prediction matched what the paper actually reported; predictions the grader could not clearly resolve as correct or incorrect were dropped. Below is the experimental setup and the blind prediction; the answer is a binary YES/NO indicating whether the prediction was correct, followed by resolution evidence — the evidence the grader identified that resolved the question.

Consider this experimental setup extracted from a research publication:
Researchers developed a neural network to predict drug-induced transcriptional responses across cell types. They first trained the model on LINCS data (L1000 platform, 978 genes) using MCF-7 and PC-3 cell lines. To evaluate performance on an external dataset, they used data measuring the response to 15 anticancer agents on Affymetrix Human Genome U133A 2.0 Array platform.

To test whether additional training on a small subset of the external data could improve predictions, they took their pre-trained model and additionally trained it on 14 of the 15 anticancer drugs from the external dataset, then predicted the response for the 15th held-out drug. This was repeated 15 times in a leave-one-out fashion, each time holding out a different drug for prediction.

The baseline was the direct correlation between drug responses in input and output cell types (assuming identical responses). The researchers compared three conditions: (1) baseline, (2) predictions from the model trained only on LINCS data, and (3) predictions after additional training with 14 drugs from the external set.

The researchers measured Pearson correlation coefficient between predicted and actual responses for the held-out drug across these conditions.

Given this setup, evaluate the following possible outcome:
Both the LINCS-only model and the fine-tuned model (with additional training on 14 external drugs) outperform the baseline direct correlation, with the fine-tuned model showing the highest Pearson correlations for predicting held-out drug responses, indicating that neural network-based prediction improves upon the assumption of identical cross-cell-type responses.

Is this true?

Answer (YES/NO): YES